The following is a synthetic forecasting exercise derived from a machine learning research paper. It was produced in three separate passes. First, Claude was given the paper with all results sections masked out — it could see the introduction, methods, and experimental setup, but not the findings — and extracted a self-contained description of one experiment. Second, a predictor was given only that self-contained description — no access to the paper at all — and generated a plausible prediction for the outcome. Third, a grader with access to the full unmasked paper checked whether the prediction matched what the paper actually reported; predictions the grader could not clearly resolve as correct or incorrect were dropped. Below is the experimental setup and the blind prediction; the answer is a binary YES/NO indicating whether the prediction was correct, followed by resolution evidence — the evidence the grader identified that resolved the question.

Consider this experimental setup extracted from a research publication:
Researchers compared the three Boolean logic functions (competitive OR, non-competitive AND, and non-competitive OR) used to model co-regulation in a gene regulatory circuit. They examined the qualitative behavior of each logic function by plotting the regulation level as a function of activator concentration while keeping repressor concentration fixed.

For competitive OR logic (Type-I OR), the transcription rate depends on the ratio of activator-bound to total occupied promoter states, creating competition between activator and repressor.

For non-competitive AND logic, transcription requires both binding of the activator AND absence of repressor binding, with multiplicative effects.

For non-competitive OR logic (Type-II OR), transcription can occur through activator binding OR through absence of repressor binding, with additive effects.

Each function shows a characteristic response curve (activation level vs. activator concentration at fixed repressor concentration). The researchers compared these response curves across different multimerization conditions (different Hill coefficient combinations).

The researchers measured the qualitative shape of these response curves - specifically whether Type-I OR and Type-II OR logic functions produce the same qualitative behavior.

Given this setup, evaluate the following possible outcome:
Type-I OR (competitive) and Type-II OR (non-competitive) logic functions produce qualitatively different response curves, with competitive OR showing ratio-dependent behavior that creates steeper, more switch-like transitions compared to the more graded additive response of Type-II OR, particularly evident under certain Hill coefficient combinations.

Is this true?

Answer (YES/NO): NO